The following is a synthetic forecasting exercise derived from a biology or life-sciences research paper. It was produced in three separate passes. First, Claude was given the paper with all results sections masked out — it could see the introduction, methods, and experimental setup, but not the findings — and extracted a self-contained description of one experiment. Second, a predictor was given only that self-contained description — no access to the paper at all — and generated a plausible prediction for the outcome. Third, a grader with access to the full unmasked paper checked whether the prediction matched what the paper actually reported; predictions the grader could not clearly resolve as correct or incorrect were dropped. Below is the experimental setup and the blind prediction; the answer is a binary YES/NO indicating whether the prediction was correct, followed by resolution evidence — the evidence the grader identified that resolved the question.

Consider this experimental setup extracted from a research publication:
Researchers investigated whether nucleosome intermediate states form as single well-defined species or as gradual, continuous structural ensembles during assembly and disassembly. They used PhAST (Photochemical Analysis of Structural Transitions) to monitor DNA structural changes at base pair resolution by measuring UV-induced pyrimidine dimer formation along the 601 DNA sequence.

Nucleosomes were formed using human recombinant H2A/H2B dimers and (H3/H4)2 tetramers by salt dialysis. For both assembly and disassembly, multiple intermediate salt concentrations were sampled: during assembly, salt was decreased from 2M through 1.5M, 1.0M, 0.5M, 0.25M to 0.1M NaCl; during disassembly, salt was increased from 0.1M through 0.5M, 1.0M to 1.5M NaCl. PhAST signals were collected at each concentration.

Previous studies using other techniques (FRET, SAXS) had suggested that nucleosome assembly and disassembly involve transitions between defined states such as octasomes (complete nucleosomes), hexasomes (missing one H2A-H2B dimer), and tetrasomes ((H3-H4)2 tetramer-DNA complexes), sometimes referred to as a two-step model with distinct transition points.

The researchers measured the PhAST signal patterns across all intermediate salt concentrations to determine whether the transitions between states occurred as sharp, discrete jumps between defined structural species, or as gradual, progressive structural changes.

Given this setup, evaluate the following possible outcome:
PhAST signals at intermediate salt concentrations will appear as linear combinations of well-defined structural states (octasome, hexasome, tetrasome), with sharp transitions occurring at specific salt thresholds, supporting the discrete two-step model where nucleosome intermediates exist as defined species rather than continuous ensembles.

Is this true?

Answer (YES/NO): NO